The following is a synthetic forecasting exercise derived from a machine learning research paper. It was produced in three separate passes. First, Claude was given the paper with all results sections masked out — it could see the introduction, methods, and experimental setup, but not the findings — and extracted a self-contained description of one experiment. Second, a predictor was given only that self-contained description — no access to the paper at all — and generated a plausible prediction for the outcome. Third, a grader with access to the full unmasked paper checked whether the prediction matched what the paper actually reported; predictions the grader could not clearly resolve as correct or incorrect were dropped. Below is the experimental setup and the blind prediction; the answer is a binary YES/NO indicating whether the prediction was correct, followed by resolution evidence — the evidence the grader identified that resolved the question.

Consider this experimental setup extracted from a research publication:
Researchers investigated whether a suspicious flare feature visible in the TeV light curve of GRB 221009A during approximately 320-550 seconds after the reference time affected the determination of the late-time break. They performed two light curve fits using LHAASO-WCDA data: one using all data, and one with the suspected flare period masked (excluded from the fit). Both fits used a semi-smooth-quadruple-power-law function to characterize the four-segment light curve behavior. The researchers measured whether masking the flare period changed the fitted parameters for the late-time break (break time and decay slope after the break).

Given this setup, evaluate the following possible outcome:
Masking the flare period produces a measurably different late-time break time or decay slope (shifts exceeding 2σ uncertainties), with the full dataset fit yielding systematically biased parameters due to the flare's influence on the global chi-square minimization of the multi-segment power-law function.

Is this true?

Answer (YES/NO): NO